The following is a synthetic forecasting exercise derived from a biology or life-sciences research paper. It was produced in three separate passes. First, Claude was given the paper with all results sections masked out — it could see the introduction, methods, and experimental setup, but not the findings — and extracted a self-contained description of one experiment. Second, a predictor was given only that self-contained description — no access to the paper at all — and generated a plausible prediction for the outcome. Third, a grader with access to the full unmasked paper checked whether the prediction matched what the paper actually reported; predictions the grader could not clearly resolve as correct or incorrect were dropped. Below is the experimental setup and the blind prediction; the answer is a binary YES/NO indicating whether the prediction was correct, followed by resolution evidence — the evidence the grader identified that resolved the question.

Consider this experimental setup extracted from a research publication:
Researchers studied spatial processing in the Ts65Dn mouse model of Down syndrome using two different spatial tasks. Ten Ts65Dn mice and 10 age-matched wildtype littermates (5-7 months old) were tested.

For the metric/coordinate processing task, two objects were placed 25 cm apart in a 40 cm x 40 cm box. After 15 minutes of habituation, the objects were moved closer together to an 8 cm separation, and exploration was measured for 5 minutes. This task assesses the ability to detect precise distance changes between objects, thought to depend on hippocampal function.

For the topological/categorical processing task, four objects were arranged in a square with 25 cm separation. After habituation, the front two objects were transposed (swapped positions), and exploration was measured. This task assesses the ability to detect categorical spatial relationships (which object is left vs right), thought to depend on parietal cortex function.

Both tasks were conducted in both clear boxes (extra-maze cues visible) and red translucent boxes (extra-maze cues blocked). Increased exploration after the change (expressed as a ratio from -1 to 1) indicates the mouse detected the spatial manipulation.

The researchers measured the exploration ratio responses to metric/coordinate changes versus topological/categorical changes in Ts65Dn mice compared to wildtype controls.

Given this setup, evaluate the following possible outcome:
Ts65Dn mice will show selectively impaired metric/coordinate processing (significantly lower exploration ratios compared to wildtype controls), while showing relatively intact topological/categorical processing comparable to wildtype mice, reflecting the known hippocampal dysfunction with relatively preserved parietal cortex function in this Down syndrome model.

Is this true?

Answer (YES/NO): YES